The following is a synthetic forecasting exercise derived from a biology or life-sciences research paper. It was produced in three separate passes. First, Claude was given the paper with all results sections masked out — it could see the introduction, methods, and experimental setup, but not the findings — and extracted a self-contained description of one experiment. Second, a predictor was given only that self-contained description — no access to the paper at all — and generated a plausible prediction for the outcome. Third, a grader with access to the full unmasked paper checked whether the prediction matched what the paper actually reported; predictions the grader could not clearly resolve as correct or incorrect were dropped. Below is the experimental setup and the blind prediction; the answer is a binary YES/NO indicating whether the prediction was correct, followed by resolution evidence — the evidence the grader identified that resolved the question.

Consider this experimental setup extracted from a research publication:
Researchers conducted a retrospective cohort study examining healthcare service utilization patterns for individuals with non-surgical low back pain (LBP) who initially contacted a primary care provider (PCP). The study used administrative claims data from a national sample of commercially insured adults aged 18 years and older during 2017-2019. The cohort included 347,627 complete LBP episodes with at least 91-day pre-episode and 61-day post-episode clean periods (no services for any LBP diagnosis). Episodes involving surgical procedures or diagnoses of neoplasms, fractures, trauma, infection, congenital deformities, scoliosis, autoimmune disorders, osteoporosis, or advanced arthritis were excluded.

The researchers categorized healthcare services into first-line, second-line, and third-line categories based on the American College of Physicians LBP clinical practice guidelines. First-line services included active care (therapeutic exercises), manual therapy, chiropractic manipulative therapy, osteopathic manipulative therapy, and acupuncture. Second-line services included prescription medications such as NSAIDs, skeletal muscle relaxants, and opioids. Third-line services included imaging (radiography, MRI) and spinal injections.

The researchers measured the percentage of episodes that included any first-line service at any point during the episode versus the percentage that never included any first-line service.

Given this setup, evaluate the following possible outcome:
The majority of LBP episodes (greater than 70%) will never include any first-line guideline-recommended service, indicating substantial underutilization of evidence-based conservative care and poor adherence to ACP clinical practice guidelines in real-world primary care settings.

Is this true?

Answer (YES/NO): YES